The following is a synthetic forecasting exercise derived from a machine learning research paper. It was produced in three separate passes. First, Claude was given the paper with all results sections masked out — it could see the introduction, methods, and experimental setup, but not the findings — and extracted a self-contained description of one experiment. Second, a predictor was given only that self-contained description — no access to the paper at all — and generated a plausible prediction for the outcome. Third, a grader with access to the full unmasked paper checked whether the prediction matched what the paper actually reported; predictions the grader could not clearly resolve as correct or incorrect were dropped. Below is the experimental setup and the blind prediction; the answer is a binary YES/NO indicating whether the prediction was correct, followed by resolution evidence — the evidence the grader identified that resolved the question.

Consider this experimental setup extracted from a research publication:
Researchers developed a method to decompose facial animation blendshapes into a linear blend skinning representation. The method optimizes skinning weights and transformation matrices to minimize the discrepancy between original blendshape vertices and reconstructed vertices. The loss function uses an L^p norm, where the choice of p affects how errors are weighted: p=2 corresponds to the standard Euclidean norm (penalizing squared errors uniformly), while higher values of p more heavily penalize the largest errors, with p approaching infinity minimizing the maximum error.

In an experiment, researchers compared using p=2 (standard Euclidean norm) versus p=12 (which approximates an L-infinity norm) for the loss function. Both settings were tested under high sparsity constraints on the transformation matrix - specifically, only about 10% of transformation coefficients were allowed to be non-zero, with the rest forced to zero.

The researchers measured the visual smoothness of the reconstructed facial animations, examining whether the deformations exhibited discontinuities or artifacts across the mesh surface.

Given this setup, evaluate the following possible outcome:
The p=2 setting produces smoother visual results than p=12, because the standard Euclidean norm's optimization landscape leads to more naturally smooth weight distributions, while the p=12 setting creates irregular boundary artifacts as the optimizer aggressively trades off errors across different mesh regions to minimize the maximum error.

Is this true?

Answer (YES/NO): NO